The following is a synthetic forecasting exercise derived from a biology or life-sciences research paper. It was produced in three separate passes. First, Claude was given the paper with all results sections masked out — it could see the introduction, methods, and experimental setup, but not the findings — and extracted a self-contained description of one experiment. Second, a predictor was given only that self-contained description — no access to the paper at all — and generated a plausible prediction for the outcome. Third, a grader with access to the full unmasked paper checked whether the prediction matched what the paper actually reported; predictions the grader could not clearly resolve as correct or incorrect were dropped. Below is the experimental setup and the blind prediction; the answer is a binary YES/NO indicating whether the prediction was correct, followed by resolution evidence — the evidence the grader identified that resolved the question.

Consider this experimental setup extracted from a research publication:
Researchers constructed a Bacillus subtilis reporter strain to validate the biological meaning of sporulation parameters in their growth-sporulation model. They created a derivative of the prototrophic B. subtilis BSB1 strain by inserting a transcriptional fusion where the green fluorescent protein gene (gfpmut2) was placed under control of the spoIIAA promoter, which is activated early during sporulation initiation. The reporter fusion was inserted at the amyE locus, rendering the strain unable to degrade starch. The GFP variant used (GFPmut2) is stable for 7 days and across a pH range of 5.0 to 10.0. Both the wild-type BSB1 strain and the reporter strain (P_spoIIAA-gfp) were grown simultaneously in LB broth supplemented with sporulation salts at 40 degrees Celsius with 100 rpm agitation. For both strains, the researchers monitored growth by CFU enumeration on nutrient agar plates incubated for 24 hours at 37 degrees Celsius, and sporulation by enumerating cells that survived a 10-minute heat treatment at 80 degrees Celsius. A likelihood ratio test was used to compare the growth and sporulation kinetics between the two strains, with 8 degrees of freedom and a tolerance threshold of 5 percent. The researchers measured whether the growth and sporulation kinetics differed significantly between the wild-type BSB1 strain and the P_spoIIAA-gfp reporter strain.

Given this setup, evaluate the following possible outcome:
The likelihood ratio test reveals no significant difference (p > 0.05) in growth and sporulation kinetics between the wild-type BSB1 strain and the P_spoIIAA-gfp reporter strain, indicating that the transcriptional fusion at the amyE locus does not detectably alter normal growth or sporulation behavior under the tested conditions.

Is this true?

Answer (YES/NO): YES